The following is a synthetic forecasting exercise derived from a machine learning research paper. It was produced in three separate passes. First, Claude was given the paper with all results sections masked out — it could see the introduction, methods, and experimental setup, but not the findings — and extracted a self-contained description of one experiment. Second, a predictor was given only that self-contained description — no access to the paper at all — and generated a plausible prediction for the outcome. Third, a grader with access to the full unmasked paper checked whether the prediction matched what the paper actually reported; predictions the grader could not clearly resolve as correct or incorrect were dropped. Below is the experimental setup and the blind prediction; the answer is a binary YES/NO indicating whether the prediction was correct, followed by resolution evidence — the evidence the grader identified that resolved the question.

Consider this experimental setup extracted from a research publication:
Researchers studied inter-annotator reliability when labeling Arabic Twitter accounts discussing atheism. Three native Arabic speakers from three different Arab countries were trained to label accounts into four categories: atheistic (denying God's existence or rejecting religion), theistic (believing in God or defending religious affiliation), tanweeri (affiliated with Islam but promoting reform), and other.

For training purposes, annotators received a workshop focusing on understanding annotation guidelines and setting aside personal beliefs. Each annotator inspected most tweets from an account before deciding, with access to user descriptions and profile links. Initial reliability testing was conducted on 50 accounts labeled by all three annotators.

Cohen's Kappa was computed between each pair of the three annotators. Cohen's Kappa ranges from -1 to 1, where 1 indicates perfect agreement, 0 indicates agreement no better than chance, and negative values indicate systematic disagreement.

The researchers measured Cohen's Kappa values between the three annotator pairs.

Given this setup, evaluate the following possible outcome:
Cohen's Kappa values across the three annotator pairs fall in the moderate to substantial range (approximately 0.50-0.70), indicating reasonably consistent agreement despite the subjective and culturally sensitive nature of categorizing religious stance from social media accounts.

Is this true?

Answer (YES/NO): NO